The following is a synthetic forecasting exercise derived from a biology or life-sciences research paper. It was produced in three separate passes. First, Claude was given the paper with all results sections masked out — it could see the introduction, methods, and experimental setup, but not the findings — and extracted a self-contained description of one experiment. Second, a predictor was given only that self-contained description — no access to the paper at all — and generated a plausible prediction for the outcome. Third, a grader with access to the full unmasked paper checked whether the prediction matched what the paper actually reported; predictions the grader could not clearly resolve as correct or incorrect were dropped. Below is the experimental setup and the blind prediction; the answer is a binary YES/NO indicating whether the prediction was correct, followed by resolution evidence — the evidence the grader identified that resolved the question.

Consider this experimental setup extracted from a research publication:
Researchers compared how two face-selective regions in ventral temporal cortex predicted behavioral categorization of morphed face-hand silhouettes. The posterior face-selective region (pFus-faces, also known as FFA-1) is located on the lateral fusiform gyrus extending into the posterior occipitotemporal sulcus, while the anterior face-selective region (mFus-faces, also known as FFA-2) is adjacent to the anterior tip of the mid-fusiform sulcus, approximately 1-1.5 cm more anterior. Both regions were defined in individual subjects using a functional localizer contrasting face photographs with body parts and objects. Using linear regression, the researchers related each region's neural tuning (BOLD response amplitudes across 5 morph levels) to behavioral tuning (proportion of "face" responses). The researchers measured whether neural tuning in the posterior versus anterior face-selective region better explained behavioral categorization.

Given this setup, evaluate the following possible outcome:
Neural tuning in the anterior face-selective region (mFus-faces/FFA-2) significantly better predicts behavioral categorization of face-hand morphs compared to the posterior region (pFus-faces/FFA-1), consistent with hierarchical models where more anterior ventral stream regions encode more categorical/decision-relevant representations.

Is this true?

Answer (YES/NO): NO